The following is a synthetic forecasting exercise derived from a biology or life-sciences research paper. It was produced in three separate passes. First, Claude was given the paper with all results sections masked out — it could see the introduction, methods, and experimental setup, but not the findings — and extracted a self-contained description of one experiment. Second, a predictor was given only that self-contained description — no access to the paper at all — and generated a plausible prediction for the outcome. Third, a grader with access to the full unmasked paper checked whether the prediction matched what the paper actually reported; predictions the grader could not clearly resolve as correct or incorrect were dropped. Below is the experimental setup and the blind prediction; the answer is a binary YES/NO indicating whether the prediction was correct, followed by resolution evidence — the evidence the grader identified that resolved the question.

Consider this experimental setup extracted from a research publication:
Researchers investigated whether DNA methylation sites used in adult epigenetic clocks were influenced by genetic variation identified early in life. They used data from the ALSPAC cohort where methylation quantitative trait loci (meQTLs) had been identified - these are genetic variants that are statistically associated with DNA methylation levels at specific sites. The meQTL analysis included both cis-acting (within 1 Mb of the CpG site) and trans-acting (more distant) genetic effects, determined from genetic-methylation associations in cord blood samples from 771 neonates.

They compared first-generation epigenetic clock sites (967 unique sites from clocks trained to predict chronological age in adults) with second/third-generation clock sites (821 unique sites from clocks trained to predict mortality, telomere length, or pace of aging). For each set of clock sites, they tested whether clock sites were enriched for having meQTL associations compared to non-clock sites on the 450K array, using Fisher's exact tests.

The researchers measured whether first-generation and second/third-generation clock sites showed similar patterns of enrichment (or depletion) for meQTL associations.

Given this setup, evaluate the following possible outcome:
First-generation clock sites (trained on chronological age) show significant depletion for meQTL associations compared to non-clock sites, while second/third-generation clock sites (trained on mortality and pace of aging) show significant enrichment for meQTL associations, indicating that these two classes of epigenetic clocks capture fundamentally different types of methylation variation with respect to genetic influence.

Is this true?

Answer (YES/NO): NO